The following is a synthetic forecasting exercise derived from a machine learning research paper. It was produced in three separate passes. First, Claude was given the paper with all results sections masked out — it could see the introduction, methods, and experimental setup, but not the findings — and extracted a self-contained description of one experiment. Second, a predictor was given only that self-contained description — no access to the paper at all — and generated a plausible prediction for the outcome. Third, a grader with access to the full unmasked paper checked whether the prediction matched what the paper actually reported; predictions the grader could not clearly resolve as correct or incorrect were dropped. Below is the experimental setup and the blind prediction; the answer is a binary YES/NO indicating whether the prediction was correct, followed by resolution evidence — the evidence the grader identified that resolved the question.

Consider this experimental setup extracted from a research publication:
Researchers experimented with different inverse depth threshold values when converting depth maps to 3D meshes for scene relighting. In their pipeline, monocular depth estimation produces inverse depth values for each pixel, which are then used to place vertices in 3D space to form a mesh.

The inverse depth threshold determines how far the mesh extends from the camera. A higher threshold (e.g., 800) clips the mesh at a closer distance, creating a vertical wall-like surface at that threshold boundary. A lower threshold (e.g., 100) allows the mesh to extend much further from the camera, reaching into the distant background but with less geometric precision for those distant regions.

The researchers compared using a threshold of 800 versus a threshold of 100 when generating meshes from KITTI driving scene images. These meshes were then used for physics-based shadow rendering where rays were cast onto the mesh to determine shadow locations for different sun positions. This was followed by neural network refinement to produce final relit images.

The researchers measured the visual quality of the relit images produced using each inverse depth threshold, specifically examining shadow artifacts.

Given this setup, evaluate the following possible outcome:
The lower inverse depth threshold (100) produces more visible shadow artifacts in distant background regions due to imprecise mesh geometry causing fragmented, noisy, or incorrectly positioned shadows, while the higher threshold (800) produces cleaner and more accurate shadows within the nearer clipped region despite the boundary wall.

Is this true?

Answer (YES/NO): NO